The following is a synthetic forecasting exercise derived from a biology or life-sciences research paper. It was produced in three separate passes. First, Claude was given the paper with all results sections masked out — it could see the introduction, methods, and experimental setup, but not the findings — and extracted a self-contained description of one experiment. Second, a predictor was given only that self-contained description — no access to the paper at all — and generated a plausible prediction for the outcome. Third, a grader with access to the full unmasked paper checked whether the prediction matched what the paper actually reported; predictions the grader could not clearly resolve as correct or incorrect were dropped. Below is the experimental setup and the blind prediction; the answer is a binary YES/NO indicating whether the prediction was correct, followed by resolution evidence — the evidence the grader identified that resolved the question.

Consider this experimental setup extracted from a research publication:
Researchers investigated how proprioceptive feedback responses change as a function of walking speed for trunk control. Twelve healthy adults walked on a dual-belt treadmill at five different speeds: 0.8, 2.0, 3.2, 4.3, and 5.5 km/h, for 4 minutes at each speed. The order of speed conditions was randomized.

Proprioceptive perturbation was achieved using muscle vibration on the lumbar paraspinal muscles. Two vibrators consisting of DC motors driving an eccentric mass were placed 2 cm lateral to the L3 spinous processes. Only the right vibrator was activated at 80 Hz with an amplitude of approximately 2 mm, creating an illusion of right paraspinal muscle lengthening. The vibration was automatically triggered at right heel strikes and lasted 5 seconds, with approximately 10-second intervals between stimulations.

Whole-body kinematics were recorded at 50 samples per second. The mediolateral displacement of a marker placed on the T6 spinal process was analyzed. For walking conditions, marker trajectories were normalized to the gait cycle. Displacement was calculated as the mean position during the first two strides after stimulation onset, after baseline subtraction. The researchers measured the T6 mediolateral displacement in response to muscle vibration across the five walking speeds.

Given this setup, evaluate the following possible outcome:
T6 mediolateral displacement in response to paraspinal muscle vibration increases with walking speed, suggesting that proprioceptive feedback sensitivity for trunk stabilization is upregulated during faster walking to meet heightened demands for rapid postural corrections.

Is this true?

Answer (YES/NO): NO